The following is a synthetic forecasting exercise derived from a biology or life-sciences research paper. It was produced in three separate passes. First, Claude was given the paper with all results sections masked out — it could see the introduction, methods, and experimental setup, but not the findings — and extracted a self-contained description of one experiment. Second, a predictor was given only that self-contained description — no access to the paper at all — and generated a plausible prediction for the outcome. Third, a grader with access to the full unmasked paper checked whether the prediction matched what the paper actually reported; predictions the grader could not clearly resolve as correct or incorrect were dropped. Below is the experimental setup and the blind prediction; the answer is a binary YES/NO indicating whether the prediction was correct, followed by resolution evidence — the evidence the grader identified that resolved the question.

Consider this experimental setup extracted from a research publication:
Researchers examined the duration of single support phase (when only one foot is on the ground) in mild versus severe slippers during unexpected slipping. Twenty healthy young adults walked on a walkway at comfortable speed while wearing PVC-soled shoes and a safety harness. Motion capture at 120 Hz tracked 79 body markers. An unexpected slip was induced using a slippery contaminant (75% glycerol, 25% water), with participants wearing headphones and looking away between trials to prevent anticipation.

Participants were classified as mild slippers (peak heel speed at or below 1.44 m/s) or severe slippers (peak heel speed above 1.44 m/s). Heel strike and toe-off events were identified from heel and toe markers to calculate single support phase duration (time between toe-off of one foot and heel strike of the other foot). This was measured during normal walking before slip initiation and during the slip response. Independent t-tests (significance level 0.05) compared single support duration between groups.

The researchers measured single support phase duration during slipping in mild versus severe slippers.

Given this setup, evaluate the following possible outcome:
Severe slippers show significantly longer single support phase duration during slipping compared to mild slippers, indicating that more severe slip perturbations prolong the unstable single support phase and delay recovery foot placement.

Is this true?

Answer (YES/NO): NO